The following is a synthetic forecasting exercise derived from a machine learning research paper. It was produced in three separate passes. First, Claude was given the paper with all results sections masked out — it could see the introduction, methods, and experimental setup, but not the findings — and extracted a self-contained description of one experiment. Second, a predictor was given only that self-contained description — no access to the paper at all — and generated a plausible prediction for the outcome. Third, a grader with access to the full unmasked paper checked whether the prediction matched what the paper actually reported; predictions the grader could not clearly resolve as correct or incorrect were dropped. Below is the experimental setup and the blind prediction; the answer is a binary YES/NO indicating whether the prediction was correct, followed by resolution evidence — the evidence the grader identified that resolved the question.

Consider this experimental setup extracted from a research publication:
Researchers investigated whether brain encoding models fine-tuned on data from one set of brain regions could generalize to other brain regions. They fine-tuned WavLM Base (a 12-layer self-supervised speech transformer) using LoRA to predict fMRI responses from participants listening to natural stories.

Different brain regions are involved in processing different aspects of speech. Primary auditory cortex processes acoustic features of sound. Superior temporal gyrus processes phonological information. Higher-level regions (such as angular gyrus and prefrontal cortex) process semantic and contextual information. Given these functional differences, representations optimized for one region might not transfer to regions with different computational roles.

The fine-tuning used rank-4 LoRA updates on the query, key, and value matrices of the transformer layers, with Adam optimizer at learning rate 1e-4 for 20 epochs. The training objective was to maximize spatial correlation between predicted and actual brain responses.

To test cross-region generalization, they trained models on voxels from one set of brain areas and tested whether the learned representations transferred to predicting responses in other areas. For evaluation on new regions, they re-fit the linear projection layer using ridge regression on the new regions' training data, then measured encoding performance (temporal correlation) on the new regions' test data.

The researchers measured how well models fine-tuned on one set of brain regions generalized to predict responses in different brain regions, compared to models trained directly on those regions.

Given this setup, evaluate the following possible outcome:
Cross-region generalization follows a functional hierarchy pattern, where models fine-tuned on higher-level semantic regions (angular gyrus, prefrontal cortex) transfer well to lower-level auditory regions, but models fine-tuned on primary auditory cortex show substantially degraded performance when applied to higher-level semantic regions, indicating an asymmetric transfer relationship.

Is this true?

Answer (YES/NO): NO